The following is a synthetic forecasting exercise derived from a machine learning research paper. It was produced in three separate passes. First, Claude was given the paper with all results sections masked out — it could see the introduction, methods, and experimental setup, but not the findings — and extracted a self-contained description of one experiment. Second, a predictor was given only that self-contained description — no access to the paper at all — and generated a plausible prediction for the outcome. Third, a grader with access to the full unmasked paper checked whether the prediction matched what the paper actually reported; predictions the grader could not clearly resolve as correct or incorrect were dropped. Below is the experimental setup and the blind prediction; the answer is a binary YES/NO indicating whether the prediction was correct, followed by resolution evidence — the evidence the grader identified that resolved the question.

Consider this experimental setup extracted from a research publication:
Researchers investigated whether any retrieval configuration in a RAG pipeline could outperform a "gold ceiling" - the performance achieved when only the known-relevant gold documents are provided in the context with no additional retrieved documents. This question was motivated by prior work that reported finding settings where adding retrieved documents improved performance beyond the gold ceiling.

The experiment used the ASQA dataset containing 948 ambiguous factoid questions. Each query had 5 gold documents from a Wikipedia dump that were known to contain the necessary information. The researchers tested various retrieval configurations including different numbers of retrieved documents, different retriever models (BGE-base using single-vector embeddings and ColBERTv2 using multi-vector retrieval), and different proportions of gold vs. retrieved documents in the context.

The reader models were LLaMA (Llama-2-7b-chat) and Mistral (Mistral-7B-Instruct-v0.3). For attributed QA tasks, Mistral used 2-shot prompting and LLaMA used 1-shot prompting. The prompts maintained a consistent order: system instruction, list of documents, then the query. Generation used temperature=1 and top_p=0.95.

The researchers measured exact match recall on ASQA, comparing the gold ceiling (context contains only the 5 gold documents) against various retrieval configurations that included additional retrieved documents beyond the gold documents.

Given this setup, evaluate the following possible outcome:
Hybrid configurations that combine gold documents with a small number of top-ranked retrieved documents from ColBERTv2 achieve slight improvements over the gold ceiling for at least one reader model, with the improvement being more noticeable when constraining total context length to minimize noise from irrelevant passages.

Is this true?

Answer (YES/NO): NO